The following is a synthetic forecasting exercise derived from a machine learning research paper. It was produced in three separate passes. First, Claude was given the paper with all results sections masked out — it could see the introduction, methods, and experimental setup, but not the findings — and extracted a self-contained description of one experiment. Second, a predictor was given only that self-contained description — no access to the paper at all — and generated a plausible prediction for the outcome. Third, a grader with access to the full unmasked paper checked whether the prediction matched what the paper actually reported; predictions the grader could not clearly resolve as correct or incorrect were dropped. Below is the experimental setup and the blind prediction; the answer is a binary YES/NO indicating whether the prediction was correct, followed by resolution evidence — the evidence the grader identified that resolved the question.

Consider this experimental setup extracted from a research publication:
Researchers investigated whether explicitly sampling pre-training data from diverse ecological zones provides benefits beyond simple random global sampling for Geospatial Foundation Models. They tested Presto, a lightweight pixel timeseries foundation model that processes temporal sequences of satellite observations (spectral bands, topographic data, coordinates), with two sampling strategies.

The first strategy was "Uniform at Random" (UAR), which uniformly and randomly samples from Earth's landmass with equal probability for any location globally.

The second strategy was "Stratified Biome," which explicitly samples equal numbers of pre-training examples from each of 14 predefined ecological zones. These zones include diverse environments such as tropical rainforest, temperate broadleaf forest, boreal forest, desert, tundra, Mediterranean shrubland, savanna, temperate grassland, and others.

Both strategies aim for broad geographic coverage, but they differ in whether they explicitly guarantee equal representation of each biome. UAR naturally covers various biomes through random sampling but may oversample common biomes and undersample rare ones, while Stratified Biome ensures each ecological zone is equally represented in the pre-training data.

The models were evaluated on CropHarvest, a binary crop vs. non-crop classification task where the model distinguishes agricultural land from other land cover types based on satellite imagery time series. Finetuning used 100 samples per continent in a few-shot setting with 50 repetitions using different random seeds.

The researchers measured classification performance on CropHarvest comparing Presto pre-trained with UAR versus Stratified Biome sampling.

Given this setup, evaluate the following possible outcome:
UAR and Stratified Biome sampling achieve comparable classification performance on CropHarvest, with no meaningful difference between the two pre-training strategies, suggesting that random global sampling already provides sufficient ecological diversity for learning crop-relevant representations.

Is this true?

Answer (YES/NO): YES